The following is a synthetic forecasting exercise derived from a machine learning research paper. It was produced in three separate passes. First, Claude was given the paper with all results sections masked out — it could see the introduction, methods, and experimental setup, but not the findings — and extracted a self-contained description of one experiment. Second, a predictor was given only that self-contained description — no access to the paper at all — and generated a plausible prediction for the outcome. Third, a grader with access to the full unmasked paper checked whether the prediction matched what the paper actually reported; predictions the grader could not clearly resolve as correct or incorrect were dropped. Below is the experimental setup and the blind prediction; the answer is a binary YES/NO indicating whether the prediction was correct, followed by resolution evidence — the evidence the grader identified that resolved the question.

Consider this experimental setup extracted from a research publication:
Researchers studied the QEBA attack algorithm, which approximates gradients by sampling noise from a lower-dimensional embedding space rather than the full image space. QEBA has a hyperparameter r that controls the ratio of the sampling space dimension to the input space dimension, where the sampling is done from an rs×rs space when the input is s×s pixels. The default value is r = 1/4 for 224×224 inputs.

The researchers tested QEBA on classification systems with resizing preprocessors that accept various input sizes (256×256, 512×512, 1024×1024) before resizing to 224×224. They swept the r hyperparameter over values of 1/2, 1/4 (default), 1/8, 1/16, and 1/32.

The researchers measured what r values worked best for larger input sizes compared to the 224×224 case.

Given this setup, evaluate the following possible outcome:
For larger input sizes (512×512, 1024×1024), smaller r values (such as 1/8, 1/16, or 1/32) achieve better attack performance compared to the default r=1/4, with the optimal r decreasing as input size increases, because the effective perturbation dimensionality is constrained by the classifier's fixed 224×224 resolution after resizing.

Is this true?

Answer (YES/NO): YES